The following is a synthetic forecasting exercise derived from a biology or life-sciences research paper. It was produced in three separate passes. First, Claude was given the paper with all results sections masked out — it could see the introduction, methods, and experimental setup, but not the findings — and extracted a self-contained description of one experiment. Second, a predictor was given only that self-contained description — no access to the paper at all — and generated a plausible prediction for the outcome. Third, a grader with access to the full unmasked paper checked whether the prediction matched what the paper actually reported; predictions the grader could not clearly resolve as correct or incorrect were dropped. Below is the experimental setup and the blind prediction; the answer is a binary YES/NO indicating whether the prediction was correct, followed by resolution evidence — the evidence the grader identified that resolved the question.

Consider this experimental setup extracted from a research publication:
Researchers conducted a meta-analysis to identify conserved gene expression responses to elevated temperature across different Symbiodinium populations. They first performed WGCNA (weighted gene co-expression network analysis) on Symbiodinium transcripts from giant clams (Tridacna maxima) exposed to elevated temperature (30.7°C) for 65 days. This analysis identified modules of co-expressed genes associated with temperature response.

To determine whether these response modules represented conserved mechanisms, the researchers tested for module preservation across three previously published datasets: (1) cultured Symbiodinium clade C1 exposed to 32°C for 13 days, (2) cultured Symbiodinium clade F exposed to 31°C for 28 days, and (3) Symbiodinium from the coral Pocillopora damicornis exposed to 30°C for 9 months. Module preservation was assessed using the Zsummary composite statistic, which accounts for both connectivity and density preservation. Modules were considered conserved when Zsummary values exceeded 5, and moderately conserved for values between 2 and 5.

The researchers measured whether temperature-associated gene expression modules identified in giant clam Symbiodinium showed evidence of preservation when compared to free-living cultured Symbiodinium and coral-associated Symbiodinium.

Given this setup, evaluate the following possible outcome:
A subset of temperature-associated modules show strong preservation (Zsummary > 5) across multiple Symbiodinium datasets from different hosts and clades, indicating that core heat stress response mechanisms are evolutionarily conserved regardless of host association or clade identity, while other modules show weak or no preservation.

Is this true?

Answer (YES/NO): NO